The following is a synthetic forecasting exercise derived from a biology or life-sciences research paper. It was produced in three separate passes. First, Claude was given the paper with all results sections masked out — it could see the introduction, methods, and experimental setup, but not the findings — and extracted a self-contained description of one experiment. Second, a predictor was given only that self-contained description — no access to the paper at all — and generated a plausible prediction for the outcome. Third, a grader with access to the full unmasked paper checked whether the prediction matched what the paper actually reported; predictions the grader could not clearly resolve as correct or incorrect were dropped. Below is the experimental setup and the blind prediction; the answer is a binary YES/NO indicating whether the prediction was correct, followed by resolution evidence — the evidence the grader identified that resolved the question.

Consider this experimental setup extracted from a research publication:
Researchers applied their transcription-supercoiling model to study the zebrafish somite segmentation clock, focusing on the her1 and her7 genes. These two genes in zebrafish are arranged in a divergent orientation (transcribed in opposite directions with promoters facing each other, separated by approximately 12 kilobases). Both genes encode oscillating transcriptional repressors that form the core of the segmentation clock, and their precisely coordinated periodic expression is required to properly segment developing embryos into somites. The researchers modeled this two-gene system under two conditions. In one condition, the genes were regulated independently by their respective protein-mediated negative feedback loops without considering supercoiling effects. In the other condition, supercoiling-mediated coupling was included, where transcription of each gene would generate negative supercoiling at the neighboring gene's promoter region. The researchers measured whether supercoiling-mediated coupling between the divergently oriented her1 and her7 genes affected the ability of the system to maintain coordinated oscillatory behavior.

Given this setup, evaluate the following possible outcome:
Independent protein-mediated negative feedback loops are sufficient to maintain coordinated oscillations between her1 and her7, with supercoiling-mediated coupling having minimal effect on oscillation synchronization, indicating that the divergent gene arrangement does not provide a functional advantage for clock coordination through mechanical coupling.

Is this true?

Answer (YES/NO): NO